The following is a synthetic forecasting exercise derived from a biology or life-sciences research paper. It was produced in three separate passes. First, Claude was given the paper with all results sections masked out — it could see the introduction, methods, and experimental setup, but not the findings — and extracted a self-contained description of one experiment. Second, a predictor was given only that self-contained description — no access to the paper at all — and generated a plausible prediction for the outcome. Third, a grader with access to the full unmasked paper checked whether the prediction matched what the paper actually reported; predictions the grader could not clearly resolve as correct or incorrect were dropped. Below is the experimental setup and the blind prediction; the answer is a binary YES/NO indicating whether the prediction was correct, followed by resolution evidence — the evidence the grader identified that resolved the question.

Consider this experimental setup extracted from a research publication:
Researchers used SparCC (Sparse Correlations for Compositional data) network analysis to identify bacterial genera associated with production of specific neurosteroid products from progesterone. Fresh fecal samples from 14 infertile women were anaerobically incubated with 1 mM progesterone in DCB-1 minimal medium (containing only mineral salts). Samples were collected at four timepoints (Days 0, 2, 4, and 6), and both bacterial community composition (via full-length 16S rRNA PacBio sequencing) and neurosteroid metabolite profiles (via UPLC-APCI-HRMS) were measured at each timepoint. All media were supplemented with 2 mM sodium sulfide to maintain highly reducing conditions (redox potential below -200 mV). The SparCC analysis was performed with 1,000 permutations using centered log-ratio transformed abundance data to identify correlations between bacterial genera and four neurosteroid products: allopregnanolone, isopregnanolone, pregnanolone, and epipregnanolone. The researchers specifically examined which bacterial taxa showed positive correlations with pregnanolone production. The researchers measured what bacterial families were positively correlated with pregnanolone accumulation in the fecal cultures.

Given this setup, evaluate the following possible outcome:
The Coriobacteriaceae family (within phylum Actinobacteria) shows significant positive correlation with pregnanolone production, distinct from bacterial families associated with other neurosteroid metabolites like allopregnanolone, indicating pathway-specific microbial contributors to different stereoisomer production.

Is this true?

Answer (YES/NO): NO